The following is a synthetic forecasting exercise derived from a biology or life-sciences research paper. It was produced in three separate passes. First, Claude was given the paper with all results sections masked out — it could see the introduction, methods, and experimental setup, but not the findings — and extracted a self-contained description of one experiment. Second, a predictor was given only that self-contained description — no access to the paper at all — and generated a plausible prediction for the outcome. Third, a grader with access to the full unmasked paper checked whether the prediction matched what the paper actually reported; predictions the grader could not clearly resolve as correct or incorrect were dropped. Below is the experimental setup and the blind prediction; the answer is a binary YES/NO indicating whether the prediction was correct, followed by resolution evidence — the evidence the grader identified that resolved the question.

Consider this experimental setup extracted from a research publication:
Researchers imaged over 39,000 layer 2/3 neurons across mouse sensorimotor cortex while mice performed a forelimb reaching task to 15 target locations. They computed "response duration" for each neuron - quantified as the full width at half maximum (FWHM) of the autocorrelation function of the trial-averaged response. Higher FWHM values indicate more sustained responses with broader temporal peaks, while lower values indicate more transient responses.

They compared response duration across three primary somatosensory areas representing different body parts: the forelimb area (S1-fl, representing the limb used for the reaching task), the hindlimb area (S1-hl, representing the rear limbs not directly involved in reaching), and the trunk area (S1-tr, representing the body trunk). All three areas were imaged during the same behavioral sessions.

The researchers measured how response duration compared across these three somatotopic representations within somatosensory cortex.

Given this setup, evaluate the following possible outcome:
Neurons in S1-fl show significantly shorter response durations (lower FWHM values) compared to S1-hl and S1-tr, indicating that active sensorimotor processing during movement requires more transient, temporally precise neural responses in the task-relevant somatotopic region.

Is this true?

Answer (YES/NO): YES